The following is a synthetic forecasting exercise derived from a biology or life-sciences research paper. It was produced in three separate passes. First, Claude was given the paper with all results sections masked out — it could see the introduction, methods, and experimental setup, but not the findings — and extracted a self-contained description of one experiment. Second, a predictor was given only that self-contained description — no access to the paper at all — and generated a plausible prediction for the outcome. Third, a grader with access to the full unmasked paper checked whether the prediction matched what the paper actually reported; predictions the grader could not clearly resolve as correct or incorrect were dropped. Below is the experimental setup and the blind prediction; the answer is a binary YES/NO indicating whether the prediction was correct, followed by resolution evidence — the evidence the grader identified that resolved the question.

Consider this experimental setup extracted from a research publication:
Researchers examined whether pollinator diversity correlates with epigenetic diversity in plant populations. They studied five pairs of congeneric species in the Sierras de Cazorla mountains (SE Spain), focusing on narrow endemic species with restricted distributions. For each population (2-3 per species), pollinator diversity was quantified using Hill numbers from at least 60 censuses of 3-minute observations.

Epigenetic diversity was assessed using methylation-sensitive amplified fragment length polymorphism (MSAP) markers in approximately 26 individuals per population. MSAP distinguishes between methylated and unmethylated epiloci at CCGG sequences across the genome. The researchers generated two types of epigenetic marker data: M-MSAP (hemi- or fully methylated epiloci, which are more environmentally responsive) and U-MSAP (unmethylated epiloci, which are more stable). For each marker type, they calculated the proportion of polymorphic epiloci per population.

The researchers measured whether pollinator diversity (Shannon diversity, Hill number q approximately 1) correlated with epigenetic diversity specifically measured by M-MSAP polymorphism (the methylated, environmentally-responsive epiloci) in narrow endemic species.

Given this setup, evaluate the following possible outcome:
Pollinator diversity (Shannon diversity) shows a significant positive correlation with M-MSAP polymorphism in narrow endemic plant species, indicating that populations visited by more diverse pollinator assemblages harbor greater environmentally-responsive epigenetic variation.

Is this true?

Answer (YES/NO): NO